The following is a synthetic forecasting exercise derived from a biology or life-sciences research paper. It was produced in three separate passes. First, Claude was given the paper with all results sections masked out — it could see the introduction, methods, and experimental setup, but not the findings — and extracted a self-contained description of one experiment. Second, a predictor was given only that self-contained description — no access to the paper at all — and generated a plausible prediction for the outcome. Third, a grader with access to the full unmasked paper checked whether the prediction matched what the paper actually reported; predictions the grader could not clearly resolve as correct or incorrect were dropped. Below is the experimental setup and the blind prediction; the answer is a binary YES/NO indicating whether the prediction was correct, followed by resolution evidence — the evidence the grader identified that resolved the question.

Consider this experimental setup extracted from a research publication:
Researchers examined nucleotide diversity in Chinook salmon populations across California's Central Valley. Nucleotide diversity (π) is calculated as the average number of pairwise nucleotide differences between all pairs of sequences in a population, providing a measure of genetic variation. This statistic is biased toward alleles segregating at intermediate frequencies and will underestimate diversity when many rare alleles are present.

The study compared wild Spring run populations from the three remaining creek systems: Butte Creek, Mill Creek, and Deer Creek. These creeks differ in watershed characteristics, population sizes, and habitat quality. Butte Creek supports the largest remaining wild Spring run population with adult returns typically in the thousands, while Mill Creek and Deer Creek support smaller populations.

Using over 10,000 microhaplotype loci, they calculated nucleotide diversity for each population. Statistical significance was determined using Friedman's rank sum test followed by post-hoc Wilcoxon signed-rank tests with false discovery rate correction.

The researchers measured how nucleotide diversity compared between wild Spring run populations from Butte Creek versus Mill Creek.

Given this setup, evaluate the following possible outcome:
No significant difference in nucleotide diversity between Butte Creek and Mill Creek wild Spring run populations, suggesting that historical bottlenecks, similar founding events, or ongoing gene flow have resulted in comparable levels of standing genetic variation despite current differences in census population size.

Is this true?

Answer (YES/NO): NO